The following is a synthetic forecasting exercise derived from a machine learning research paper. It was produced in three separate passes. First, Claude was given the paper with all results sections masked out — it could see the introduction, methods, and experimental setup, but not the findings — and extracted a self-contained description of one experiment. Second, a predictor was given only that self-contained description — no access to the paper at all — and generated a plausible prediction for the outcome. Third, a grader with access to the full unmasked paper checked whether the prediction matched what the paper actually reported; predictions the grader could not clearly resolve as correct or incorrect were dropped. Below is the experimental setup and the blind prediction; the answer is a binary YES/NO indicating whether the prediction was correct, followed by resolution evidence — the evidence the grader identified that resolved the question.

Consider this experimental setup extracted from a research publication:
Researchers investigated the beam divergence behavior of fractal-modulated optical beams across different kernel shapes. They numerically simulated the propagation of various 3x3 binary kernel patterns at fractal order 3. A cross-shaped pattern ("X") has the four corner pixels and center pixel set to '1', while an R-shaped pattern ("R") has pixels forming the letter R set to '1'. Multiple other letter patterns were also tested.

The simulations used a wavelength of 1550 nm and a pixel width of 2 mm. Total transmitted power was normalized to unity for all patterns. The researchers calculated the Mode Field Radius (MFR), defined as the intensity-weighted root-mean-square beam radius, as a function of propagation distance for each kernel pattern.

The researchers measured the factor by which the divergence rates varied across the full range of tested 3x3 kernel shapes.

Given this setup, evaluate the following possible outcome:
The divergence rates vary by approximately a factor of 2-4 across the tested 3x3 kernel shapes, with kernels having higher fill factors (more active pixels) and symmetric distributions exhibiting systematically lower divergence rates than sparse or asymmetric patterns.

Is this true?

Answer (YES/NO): NO